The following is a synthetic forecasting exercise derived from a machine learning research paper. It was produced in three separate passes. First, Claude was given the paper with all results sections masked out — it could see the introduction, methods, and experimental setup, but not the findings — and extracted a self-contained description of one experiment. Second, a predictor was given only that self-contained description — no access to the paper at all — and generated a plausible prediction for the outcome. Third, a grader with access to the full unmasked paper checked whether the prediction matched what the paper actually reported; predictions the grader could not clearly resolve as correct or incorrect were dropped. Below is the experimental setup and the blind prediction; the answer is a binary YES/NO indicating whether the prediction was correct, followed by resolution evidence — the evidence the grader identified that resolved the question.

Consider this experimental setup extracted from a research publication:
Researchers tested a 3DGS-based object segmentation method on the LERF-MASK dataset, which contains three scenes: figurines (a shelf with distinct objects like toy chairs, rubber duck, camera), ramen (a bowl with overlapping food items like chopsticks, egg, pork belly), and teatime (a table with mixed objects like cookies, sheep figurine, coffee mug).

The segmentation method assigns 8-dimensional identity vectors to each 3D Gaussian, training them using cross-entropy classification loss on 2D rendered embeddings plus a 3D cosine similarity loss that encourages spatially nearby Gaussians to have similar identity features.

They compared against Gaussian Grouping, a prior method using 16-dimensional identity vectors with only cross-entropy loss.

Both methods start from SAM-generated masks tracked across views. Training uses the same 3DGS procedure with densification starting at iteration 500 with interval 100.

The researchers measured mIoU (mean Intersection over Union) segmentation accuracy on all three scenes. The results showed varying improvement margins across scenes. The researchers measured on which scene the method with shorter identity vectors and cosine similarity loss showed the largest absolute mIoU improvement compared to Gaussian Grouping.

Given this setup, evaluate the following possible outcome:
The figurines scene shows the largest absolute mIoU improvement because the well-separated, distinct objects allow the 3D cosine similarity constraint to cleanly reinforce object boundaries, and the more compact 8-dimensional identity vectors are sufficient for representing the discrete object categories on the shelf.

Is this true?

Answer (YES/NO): NO